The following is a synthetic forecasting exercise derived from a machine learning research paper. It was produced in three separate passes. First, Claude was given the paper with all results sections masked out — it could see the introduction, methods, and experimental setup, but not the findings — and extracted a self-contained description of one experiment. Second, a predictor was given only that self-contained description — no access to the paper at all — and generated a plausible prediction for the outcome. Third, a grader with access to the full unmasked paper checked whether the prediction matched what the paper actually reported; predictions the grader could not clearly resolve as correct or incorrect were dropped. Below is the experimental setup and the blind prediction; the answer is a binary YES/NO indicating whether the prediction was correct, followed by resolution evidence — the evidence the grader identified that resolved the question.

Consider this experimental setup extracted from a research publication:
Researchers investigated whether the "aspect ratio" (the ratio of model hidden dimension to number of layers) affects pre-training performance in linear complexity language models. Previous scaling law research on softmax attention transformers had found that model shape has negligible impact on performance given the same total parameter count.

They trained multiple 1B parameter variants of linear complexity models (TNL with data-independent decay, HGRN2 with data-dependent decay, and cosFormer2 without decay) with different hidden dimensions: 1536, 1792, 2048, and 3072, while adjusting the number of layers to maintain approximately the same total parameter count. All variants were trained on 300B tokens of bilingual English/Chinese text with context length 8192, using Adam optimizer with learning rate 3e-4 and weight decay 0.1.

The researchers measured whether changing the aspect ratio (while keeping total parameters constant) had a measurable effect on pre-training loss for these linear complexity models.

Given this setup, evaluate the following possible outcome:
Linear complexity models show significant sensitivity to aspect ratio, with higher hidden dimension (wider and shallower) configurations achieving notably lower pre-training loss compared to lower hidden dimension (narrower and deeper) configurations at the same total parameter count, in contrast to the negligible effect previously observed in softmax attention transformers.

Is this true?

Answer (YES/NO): NO